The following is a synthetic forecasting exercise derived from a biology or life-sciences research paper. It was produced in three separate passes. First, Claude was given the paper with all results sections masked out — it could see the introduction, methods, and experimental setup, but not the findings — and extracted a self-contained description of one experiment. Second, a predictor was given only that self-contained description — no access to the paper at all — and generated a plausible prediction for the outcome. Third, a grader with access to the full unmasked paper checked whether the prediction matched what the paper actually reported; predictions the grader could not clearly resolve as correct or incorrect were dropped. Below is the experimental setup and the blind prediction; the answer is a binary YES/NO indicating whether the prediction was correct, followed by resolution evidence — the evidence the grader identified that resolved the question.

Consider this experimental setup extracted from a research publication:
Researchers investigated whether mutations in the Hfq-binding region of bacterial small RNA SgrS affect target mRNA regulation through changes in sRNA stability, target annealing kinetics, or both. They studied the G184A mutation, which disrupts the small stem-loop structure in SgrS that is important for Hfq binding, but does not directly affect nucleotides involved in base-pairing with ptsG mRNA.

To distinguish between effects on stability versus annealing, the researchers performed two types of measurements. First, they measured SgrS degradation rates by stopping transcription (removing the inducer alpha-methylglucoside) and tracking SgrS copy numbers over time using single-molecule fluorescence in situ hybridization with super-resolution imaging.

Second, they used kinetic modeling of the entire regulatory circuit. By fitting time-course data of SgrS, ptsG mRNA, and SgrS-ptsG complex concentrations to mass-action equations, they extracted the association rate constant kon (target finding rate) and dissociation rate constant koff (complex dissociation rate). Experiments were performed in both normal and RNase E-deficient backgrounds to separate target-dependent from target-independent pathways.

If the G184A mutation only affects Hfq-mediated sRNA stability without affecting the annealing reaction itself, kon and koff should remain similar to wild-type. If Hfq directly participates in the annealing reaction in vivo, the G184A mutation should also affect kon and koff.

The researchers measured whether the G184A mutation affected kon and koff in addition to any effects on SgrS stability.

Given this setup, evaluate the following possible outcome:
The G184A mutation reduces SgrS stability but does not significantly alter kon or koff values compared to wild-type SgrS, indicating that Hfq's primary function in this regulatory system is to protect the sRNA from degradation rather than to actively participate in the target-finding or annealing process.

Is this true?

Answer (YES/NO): NO